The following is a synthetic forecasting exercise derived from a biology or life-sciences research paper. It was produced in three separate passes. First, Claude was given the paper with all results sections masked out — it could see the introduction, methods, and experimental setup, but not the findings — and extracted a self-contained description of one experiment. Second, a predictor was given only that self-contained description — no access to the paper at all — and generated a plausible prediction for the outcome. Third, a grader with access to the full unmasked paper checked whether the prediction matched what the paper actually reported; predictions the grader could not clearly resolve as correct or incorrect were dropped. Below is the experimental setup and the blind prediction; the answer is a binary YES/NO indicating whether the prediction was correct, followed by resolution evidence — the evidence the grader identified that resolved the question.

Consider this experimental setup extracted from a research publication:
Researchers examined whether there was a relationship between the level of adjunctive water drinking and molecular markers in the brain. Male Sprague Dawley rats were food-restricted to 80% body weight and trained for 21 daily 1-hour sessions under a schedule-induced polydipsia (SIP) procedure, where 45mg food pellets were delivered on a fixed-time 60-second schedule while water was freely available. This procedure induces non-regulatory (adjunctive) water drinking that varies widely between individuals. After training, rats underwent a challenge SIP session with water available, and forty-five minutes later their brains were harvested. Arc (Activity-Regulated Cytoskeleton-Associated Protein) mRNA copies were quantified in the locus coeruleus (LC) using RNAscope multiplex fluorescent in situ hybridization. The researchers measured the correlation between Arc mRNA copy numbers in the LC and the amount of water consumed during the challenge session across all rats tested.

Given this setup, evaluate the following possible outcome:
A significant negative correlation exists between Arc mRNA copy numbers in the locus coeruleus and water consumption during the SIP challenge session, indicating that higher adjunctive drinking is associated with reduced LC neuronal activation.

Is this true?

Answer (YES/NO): YES